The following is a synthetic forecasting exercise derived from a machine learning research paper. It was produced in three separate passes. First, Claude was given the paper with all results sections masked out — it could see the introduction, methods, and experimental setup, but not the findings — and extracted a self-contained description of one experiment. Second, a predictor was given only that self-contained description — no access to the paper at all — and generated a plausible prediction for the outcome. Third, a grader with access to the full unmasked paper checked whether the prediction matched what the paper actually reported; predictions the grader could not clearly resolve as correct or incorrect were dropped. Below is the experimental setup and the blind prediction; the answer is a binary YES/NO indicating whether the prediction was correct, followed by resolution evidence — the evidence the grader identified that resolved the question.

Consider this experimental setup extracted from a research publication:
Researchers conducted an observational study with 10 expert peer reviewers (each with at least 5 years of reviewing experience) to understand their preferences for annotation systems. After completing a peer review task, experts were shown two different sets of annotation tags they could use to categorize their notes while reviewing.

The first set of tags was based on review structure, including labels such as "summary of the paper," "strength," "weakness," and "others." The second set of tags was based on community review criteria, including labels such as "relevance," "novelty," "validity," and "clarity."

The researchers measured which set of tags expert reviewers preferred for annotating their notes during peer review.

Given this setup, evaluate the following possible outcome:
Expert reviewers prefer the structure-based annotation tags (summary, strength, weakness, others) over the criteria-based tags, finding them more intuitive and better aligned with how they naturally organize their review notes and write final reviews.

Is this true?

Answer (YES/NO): YES